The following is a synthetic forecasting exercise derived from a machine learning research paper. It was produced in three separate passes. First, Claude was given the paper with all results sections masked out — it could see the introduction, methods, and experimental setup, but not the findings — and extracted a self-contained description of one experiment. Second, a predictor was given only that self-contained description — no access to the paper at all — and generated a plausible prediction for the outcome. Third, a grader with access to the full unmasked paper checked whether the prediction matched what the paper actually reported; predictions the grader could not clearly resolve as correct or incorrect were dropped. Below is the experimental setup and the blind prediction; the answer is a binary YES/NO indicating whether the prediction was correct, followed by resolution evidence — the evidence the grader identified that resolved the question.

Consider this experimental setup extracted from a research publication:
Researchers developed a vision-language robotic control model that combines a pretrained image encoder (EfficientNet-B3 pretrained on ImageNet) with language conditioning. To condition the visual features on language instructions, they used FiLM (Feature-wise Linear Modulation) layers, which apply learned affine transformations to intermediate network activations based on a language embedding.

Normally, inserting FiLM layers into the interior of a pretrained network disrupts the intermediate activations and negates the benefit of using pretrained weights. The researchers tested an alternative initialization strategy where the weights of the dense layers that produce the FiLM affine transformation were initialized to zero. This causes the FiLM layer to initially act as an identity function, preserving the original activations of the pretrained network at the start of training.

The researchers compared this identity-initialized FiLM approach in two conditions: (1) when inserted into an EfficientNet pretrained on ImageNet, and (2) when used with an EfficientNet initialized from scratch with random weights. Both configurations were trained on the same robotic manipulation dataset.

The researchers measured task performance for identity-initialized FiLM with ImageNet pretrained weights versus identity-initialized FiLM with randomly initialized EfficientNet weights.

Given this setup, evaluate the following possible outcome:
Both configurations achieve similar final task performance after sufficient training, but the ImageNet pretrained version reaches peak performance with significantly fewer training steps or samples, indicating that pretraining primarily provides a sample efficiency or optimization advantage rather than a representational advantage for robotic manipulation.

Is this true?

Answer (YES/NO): NO